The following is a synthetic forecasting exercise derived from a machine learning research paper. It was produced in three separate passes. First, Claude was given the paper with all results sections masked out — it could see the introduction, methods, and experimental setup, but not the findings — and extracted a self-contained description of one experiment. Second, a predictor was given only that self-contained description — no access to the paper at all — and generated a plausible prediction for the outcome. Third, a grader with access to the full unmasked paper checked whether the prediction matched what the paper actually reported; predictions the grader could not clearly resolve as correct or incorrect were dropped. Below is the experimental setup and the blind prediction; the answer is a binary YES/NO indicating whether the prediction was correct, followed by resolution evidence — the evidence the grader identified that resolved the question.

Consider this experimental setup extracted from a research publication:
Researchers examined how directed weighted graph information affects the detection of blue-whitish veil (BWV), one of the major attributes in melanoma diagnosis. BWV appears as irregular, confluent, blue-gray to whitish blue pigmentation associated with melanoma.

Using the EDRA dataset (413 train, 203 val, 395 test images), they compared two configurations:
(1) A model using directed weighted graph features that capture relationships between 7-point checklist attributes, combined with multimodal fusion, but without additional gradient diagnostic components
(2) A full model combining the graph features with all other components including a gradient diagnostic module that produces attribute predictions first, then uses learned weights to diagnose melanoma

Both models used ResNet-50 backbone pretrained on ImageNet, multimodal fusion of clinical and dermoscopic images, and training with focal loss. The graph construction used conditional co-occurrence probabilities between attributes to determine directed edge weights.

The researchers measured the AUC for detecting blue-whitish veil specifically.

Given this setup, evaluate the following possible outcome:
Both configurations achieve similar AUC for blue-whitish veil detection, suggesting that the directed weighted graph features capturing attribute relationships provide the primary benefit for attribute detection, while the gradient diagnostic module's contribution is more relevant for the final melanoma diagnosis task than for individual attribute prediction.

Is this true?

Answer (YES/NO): NO